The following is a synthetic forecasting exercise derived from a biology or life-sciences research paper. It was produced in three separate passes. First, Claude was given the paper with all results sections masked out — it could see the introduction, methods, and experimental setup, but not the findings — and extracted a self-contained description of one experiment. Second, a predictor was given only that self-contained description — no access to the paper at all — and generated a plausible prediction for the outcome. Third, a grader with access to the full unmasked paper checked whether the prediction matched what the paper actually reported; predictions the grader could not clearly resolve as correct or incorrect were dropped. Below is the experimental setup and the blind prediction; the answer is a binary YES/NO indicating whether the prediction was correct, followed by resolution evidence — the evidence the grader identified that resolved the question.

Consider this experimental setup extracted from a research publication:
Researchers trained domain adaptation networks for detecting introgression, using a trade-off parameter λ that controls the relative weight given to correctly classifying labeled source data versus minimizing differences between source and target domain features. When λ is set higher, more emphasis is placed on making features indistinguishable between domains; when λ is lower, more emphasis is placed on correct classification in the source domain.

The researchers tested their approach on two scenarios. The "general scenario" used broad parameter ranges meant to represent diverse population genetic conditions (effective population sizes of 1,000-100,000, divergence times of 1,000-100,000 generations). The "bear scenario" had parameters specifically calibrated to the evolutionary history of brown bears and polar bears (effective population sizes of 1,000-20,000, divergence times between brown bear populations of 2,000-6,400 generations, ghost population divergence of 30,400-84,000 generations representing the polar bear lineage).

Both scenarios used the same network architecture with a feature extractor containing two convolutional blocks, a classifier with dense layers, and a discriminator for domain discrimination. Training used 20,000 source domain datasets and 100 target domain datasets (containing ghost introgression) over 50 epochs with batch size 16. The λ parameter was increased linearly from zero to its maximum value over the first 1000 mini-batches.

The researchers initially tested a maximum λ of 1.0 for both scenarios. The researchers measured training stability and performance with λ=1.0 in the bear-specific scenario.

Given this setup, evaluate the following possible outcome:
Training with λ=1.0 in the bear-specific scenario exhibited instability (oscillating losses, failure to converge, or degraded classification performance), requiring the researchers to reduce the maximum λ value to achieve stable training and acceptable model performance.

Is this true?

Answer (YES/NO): YES